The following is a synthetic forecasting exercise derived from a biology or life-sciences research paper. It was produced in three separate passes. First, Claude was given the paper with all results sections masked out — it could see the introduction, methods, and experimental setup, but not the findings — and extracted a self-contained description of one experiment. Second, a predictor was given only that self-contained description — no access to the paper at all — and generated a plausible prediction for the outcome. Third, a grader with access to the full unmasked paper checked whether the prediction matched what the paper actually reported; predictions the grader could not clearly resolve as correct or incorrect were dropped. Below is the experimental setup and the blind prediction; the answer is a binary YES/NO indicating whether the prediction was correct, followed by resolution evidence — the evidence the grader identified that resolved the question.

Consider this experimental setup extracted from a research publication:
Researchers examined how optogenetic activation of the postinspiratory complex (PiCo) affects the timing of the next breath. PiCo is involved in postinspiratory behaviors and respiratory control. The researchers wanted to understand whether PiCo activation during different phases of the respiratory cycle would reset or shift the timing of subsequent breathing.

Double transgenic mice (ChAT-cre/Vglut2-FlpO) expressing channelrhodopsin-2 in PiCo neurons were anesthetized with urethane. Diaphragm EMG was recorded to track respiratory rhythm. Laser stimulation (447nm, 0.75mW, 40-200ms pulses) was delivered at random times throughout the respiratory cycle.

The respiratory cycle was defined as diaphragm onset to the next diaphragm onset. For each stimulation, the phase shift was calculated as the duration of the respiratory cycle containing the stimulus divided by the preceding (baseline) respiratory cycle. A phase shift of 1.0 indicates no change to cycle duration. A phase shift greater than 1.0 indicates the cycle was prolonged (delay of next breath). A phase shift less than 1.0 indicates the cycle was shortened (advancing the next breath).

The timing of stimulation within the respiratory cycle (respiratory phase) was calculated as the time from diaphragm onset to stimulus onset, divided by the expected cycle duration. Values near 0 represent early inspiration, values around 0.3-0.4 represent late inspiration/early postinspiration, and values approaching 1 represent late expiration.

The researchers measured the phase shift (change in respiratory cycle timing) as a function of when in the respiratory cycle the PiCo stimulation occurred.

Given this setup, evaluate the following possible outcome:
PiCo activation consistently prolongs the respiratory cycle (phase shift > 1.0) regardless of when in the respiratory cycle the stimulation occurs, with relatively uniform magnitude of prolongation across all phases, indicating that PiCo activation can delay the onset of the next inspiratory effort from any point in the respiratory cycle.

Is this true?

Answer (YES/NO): NO